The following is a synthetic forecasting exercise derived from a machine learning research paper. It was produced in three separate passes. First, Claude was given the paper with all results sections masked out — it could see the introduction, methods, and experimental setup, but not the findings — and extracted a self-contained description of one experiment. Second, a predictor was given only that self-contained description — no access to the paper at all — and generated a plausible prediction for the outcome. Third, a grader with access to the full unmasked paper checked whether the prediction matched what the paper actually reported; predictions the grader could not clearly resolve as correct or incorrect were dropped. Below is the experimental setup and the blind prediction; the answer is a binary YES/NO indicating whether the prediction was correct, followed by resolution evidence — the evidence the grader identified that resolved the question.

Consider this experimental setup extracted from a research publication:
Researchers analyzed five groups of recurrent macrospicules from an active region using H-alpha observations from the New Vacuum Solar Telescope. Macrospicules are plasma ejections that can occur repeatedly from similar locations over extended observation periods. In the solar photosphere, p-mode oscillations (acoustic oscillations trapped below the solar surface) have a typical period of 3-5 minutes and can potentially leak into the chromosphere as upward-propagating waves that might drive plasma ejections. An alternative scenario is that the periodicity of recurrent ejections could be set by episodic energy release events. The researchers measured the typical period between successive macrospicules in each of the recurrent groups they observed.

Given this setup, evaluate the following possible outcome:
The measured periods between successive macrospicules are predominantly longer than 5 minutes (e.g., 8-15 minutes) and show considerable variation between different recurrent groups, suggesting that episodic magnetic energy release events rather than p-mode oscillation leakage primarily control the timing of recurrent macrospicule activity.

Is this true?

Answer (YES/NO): NO